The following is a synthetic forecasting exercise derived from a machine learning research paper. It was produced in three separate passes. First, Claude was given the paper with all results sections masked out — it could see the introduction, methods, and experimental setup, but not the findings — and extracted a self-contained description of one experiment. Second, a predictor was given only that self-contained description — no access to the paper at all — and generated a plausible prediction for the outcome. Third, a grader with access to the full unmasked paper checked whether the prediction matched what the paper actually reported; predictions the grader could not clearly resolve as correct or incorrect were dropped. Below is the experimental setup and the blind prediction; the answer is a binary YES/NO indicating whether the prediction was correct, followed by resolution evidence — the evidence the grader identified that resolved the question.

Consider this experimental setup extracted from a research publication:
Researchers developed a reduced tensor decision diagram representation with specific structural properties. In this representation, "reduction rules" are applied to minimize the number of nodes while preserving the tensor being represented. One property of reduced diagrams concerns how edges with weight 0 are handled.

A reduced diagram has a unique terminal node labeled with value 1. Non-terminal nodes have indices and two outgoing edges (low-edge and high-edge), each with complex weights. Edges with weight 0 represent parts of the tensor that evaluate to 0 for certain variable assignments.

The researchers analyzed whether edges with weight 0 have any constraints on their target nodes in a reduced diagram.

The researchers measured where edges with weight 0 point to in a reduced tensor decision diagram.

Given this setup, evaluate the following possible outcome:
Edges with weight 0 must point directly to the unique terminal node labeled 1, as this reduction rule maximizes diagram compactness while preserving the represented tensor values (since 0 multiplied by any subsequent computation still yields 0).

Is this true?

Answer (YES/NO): YES